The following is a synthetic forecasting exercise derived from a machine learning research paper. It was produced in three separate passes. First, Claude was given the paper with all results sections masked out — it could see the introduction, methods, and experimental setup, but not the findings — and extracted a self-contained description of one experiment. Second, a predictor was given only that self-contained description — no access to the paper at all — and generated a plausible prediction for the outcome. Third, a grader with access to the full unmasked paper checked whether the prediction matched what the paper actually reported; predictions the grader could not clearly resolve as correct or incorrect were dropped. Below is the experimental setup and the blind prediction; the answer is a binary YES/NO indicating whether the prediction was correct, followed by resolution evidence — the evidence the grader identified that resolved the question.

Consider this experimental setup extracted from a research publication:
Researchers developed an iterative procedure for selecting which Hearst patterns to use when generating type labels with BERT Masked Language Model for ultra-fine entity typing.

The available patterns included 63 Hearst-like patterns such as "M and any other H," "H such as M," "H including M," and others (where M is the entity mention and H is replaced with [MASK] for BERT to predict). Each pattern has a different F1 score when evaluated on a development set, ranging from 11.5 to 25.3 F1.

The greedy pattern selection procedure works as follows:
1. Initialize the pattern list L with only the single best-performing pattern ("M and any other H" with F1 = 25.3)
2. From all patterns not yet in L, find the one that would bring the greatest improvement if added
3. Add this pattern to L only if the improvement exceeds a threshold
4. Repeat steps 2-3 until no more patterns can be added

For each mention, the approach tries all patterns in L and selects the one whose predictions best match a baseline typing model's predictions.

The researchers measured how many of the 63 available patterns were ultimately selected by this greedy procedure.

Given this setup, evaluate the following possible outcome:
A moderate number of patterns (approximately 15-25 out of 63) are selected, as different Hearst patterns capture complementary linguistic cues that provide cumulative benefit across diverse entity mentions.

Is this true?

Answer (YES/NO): NO